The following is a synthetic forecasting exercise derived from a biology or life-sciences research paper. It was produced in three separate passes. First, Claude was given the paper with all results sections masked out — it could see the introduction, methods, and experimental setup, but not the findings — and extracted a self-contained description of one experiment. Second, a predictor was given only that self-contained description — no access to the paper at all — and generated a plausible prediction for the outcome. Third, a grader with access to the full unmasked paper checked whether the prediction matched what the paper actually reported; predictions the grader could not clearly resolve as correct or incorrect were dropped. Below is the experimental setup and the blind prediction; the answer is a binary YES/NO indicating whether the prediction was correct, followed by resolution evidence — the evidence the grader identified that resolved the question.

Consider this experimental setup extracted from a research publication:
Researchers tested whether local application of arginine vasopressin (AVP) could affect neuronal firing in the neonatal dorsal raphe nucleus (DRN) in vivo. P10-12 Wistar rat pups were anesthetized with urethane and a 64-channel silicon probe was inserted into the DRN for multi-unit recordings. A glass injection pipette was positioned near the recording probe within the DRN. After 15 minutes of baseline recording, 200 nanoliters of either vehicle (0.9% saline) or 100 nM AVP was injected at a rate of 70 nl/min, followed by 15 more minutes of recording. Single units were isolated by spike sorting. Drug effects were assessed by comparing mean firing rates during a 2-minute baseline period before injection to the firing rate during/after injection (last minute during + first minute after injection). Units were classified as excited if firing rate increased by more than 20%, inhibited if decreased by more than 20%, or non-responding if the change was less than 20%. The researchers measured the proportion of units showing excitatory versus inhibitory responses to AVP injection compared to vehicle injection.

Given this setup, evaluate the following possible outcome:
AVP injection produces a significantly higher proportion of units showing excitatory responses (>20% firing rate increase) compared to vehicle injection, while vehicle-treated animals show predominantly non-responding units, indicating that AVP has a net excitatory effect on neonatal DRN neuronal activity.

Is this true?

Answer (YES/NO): YES